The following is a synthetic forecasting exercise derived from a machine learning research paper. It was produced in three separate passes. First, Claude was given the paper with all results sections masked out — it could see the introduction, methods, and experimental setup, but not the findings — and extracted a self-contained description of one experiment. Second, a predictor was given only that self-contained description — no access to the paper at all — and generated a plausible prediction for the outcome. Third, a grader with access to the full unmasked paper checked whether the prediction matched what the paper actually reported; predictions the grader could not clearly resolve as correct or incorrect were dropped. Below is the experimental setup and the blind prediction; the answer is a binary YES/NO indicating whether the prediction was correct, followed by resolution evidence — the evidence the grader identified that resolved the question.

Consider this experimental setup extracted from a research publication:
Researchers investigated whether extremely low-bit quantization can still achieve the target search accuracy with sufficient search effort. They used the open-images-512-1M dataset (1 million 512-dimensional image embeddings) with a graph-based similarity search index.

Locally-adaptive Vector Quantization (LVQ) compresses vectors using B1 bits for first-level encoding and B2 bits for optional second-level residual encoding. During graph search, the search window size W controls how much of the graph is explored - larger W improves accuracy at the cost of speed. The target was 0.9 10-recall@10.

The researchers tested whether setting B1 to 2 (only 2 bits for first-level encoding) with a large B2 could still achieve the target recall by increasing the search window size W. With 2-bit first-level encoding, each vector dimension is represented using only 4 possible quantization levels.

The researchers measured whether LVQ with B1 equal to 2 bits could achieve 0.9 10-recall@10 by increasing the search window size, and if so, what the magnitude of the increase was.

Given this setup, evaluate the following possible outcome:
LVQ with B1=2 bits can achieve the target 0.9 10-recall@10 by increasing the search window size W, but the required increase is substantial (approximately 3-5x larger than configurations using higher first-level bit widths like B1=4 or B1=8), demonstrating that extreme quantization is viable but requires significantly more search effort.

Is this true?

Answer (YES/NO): NO